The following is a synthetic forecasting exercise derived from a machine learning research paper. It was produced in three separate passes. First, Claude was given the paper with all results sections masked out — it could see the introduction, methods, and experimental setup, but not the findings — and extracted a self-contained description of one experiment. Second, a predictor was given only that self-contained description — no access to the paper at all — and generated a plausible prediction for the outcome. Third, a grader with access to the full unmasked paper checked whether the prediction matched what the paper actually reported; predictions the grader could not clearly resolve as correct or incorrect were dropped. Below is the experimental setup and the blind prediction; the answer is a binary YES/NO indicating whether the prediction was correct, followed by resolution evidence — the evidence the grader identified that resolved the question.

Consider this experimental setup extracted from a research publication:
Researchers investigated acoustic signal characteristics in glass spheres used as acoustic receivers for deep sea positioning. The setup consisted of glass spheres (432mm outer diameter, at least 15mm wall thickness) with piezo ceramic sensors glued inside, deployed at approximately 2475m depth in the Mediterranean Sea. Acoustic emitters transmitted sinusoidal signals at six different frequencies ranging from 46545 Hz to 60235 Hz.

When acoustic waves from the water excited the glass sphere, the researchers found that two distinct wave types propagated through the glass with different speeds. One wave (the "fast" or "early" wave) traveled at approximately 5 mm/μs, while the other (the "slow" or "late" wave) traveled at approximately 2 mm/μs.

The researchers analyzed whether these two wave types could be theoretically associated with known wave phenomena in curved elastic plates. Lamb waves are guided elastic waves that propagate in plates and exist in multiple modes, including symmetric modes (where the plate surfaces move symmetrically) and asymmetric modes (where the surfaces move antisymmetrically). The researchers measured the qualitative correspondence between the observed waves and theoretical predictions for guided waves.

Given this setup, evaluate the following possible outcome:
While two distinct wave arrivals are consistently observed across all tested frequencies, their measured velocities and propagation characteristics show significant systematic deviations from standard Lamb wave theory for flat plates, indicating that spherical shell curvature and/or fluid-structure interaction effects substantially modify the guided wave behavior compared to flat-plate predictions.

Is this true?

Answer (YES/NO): NO